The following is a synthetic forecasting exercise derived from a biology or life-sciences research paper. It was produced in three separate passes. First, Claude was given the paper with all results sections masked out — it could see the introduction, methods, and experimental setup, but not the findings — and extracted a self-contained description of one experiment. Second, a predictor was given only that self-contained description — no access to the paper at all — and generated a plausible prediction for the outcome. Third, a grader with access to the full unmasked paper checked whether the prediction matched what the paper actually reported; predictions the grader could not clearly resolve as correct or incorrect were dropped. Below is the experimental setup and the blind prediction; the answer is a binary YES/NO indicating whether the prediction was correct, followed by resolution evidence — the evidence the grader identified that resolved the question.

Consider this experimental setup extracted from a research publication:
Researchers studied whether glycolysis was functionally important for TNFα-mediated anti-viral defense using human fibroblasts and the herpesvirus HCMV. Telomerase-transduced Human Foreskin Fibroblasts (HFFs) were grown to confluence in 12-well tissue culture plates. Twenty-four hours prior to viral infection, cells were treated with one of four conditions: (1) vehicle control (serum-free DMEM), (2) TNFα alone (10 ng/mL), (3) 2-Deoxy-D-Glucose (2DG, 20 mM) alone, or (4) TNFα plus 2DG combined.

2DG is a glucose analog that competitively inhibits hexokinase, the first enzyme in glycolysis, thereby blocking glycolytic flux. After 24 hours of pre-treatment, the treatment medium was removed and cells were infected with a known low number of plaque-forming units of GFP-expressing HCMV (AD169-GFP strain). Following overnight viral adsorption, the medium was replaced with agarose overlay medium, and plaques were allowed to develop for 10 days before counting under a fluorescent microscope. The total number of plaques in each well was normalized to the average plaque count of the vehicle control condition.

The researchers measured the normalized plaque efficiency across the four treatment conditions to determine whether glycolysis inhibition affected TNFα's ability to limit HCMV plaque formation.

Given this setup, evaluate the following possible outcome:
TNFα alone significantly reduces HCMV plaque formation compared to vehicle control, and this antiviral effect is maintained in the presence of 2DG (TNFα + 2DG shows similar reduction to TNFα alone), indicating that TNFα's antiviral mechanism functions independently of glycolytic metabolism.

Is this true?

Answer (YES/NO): NO